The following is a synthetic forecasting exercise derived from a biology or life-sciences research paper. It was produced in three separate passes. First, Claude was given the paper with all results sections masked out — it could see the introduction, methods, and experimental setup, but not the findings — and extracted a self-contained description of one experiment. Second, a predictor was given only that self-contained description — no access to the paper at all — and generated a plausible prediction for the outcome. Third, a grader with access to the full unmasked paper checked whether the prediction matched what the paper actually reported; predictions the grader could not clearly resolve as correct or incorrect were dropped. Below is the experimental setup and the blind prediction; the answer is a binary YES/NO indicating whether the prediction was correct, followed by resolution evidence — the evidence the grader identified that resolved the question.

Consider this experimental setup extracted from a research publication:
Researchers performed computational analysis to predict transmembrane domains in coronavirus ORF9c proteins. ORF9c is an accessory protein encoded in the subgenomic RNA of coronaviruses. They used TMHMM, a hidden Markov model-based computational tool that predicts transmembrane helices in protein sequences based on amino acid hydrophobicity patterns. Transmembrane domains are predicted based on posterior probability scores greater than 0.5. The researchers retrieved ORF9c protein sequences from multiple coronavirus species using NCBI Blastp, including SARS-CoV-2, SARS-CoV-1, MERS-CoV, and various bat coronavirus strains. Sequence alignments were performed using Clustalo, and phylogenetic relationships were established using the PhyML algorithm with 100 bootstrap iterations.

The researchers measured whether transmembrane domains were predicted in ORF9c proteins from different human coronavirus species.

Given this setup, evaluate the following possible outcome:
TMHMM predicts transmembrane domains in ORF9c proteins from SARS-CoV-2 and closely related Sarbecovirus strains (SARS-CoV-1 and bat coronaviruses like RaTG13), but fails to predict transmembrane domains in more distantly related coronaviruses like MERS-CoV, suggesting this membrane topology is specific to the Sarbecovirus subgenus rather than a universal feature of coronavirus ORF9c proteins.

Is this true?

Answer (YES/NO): NO